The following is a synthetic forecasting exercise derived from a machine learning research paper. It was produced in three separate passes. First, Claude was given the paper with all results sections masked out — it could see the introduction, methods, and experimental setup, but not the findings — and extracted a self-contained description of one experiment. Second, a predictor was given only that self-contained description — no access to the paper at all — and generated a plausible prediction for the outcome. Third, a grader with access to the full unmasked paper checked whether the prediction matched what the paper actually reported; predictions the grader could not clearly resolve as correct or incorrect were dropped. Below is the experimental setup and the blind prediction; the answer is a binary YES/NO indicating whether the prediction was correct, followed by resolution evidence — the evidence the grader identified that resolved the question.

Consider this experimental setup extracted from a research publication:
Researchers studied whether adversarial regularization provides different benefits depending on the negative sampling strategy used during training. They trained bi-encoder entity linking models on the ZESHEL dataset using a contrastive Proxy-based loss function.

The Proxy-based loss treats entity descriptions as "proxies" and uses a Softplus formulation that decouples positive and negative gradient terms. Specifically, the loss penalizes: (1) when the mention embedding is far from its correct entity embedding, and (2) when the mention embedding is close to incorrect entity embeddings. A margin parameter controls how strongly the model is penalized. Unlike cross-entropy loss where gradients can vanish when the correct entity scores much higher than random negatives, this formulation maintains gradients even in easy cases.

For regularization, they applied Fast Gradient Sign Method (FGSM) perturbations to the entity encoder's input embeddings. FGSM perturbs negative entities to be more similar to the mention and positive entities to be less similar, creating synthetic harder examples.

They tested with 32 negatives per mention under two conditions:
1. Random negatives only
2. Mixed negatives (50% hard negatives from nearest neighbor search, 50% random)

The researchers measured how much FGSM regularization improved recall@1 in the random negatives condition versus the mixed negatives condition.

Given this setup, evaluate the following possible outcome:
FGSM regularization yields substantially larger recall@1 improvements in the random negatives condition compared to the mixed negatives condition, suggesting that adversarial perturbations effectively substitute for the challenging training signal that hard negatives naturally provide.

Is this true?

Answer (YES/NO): NO